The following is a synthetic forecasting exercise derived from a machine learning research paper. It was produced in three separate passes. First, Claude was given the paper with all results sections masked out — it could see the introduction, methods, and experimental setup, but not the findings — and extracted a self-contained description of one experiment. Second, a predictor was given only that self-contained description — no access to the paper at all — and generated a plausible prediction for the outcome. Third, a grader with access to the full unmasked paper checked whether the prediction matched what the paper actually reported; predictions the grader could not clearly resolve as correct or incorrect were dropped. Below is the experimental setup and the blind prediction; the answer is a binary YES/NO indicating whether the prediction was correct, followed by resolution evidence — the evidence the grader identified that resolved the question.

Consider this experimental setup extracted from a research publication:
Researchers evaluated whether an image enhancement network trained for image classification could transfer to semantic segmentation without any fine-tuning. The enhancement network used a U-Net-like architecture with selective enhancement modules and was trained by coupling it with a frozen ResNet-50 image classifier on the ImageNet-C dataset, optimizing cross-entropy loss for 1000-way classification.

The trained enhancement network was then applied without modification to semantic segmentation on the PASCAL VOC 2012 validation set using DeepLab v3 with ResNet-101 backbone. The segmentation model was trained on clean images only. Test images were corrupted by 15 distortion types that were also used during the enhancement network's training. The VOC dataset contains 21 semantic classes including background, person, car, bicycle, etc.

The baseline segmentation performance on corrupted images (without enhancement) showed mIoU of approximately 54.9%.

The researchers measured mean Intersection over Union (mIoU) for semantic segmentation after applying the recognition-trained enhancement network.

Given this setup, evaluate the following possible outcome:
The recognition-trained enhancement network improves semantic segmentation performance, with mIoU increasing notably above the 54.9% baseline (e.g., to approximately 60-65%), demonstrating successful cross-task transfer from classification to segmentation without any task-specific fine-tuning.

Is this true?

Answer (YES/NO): YES